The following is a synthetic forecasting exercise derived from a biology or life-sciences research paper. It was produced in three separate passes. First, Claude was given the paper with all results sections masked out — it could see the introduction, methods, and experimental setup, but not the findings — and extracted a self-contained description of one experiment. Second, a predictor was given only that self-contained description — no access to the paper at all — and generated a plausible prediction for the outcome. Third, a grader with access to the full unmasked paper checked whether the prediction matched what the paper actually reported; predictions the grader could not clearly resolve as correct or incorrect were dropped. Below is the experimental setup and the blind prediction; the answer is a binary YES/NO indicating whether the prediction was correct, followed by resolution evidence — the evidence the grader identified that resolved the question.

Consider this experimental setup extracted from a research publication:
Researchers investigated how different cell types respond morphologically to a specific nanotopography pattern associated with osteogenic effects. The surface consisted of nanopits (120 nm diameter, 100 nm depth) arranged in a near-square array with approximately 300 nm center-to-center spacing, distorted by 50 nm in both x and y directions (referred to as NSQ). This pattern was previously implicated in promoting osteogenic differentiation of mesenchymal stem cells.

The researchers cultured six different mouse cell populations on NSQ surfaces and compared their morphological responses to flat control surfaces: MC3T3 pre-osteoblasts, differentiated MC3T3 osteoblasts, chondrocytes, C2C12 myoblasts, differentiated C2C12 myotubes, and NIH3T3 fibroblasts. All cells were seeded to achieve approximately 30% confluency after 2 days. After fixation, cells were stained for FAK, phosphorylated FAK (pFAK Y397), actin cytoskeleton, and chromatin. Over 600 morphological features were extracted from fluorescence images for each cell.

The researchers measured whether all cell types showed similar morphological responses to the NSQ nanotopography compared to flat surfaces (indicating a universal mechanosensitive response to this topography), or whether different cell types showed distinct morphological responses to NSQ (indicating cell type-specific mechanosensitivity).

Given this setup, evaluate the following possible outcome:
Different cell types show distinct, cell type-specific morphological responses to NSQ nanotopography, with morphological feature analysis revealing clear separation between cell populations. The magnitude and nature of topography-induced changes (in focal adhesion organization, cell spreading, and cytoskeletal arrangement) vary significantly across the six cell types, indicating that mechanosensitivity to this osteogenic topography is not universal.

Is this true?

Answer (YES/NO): YES